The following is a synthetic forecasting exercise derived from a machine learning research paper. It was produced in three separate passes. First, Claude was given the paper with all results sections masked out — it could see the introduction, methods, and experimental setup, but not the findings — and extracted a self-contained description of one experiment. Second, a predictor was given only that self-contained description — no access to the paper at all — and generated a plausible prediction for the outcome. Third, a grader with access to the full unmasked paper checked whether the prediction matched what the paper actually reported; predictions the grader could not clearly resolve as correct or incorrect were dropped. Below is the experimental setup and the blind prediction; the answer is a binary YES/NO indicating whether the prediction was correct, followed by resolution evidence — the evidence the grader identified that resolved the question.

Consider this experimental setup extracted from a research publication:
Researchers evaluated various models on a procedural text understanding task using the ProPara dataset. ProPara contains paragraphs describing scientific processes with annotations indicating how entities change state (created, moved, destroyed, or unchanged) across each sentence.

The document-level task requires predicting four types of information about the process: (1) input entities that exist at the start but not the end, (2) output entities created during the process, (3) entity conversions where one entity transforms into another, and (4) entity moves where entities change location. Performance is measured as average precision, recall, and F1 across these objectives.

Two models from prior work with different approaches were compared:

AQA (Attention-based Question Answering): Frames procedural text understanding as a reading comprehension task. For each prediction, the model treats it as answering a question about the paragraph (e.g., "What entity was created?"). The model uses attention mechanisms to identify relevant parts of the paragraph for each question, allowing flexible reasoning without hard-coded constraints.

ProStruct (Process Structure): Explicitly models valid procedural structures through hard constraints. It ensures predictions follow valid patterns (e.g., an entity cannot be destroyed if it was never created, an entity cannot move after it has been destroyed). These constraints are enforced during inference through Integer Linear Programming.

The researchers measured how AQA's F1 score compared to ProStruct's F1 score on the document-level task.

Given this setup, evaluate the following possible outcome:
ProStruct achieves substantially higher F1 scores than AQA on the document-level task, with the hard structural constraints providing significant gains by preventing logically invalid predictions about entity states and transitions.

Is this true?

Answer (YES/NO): NO